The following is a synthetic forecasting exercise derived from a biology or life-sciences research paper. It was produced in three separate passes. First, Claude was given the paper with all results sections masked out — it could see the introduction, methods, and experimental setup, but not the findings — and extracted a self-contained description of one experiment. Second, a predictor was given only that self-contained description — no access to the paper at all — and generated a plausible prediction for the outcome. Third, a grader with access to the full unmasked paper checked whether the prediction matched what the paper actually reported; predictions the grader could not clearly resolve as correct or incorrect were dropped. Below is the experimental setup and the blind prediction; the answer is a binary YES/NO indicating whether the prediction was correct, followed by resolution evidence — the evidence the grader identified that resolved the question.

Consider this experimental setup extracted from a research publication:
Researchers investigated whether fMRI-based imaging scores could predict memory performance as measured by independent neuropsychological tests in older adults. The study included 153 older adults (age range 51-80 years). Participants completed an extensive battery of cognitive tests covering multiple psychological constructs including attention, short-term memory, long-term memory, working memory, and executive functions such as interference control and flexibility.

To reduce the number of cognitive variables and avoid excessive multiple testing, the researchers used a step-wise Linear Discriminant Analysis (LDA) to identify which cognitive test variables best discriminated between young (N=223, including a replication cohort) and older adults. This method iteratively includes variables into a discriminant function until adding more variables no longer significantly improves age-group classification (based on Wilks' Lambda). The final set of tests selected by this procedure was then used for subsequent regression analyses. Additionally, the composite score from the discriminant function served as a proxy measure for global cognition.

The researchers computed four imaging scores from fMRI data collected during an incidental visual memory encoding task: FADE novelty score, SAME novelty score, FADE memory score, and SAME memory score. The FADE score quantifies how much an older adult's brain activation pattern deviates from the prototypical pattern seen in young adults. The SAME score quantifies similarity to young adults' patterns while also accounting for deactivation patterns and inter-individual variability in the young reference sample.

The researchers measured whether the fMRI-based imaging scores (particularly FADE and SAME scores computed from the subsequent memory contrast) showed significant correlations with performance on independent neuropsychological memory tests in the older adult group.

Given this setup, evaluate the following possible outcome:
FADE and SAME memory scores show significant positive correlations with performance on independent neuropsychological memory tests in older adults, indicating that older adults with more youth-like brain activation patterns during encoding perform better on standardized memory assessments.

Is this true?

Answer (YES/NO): NO